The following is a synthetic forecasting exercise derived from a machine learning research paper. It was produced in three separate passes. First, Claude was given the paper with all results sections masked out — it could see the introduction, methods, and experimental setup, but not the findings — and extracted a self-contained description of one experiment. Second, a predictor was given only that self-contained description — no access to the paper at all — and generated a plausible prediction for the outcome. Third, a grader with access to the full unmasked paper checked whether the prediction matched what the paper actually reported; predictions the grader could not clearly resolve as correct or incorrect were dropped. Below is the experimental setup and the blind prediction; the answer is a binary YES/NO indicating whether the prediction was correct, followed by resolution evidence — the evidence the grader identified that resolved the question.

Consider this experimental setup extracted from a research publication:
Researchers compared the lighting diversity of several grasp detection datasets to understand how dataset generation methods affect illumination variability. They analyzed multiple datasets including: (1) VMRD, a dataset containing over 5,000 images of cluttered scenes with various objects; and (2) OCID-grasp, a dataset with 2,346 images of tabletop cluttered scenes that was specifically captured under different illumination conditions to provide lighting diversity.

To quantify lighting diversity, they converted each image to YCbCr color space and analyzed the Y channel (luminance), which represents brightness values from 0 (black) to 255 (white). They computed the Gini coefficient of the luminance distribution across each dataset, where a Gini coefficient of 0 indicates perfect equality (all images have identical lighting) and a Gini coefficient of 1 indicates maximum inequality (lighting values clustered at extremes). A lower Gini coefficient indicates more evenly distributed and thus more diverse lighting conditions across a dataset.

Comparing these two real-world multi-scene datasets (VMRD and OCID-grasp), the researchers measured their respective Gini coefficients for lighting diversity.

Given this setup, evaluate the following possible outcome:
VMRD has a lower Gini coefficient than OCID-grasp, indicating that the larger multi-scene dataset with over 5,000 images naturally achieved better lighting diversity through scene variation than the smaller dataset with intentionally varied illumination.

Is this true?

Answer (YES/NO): YES